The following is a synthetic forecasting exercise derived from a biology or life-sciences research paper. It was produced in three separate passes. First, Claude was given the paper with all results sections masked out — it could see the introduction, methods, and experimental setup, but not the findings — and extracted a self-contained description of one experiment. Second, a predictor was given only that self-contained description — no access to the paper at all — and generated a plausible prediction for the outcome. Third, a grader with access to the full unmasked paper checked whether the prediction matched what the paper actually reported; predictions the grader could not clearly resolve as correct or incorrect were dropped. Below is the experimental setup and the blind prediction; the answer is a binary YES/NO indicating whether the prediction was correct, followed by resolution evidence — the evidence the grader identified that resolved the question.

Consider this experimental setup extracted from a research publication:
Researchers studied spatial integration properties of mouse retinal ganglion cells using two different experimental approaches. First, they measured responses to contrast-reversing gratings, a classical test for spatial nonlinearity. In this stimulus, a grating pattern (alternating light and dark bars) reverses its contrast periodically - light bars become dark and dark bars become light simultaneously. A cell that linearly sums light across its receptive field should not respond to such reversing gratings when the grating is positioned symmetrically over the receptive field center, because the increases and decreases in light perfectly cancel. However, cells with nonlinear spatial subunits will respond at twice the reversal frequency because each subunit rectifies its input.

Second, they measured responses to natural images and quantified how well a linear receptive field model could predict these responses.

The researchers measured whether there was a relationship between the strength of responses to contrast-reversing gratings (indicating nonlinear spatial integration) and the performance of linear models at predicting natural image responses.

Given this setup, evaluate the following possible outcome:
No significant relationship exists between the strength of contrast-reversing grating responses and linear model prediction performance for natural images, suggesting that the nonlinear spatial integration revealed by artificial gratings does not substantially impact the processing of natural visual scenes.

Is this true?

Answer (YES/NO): NO